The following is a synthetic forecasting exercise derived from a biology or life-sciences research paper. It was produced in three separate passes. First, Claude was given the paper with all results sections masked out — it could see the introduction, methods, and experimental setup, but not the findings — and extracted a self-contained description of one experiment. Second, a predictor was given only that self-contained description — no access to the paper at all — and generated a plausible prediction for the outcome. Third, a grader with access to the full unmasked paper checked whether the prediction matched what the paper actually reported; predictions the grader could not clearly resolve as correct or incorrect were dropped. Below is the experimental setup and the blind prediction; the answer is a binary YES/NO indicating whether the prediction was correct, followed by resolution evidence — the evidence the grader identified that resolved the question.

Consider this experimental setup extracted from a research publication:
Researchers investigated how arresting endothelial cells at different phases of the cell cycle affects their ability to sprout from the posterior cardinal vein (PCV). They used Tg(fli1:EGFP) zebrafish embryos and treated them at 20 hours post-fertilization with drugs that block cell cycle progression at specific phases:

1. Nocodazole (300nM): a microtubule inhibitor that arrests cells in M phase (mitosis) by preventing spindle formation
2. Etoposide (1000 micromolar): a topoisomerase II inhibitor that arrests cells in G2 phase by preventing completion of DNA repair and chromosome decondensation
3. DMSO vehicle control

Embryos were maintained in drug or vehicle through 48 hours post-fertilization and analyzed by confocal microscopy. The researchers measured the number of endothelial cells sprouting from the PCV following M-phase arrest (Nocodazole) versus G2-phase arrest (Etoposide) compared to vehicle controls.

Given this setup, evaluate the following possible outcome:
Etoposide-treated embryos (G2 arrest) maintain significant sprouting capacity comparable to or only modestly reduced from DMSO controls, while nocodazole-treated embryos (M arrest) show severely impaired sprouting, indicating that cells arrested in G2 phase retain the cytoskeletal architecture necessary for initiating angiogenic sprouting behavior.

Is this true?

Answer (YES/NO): YES